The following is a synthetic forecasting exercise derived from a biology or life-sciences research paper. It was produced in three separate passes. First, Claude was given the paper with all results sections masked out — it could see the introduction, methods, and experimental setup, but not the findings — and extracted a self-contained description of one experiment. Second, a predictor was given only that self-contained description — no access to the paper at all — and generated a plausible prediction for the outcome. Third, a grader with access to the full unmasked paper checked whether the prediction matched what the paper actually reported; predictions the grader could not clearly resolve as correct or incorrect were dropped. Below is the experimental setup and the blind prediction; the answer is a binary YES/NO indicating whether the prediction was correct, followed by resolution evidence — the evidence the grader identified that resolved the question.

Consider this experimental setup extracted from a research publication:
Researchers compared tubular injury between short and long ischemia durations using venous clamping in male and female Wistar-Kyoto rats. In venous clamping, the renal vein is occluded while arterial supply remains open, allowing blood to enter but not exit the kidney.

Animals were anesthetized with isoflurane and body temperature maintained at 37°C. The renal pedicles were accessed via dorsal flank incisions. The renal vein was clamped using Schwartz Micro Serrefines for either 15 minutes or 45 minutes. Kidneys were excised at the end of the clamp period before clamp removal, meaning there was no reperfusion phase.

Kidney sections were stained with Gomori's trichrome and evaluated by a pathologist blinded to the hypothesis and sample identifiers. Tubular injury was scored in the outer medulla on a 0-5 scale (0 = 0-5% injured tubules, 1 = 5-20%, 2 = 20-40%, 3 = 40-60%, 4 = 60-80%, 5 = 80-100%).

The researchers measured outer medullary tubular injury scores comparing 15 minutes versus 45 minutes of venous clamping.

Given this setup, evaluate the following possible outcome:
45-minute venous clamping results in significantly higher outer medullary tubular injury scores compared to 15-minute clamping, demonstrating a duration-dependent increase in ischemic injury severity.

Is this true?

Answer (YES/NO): YES